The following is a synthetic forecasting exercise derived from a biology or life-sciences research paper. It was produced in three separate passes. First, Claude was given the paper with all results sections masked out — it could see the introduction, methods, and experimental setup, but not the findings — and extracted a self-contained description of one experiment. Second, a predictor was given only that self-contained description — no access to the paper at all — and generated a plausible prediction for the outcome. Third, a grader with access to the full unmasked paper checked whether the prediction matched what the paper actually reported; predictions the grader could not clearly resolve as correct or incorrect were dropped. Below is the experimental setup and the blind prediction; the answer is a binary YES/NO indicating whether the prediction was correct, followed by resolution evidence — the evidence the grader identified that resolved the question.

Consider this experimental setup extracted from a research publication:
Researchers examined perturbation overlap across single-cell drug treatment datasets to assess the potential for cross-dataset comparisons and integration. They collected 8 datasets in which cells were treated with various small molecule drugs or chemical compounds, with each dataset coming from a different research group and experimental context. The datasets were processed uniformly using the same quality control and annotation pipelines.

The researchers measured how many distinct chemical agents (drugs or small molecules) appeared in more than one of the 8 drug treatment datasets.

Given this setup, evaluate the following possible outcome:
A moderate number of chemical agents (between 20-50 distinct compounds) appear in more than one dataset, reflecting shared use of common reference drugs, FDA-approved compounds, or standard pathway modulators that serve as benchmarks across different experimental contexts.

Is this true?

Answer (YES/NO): NO